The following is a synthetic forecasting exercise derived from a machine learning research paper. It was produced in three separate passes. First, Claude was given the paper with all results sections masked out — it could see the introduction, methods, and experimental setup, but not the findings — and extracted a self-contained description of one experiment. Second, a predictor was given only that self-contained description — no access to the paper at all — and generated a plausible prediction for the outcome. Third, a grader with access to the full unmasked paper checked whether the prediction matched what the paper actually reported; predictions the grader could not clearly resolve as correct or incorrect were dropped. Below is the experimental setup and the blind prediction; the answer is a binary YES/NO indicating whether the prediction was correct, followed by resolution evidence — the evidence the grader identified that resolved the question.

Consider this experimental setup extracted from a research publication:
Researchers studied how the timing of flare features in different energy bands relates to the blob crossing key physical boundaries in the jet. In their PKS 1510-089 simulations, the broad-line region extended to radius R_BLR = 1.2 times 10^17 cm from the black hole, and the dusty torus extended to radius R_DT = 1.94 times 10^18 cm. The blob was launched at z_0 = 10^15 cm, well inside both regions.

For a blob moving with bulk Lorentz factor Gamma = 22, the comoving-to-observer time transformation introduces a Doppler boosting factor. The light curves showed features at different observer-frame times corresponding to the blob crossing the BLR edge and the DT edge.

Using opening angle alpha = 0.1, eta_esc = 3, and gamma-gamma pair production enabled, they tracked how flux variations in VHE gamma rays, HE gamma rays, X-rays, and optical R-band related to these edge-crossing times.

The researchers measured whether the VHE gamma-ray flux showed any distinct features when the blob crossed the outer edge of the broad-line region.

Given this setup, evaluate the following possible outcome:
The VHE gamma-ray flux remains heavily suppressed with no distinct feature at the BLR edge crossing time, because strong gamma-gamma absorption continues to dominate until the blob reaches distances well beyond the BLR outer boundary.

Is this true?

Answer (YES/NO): NO